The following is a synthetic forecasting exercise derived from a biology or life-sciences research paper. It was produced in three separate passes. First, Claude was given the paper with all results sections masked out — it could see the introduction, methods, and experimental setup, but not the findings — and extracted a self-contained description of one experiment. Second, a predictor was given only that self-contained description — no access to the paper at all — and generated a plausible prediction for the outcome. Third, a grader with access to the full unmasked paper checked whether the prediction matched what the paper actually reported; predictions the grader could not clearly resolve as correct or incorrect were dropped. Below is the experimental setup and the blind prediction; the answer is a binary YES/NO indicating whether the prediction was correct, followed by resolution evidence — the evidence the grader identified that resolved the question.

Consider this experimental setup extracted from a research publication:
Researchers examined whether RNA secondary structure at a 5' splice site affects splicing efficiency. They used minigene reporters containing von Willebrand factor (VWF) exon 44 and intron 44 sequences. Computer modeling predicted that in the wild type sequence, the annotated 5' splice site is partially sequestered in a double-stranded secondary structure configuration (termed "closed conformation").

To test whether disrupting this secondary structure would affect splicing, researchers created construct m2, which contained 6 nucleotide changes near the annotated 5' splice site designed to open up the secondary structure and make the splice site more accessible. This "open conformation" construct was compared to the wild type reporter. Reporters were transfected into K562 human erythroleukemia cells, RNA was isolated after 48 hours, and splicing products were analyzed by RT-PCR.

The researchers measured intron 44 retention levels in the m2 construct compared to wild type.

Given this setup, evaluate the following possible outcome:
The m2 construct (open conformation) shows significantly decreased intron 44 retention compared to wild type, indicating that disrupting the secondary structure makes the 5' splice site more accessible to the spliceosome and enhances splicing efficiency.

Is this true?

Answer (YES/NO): YES